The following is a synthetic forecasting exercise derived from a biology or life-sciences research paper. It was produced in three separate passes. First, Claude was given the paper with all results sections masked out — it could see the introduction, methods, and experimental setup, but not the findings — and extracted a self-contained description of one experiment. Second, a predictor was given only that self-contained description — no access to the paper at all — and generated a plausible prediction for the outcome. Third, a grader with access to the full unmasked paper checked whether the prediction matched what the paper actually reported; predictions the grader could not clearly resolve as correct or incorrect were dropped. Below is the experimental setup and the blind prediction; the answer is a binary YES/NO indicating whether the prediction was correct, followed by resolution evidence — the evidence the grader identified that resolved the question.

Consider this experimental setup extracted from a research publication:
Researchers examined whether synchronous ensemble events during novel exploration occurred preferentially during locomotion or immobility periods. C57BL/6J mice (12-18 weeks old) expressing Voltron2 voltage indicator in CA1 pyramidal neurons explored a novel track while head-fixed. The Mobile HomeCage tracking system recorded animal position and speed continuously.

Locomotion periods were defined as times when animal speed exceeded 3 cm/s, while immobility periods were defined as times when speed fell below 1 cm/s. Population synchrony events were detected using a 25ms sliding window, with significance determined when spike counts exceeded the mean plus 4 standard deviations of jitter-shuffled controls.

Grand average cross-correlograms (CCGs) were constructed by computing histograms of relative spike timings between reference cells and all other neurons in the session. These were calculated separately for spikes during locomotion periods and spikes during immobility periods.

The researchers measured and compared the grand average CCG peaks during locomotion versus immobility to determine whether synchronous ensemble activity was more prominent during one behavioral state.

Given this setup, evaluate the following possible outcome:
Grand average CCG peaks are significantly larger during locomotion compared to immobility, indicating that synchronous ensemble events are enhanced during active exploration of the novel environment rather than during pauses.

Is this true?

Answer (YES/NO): NO